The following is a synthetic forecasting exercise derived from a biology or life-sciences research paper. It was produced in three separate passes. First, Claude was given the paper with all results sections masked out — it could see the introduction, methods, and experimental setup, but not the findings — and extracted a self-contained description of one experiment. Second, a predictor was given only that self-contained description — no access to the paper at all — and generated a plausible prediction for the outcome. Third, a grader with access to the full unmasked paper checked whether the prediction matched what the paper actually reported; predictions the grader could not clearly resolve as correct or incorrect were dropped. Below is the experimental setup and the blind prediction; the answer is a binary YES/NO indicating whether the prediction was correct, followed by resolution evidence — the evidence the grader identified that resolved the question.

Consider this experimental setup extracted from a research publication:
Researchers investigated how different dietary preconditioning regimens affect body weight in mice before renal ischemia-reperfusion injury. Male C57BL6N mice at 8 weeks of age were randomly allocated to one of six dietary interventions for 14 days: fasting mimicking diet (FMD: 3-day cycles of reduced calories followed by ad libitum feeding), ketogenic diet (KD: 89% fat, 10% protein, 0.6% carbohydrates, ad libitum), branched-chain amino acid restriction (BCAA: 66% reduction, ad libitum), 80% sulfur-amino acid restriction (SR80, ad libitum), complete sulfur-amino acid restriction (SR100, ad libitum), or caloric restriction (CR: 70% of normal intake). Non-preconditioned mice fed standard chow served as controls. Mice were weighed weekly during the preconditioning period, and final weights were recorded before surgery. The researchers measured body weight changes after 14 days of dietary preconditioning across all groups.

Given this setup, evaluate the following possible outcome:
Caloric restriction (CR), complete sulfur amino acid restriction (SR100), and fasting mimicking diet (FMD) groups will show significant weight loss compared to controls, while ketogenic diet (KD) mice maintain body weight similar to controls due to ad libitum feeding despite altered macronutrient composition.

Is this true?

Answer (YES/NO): NO